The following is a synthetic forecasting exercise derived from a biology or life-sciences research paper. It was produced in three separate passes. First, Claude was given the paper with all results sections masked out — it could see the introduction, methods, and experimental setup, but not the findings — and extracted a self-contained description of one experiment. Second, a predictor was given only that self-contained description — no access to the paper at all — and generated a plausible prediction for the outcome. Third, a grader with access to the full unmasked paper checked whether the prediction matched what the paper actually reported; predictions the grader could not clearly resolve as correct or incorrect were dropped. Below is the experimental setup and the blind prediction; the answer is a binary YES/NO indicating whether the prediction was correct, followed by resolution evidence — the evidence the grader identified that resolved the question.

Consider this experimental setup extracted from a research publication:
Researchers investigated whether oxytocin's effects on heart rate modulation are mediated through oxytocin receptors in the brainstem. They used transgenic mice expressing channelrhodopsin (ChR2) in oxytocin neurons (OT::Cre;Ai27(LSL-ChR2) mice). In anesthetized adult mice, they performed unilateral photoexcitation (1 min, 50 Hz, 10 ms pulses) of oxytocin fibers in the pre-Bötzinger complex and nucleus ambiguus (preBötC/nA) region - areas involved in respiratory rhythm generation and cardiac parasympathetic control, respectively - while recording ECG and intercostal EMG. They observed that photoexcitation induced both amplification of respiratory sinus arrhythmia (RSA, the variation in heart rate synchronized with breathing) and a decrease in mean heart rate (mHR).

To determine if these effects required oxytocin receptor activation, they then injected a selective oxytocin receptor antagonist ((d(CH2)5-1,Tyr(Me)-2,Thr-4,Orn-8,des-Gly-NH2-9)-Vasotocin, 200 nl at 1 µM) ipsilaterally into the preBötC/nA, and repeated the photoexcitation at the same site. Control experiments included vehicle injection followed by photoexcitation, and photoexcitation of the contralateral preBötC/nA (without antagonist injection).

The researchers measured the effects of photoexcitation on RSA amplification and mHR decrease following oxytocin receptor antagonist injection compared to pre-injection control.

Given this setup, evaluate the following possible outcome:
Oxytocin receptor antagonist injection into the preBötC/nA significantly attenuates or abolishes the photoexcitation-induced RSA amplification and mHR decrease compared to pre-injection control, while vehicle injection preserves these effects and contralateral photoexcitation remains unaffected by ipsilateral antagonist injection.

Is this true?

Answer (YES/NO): NO